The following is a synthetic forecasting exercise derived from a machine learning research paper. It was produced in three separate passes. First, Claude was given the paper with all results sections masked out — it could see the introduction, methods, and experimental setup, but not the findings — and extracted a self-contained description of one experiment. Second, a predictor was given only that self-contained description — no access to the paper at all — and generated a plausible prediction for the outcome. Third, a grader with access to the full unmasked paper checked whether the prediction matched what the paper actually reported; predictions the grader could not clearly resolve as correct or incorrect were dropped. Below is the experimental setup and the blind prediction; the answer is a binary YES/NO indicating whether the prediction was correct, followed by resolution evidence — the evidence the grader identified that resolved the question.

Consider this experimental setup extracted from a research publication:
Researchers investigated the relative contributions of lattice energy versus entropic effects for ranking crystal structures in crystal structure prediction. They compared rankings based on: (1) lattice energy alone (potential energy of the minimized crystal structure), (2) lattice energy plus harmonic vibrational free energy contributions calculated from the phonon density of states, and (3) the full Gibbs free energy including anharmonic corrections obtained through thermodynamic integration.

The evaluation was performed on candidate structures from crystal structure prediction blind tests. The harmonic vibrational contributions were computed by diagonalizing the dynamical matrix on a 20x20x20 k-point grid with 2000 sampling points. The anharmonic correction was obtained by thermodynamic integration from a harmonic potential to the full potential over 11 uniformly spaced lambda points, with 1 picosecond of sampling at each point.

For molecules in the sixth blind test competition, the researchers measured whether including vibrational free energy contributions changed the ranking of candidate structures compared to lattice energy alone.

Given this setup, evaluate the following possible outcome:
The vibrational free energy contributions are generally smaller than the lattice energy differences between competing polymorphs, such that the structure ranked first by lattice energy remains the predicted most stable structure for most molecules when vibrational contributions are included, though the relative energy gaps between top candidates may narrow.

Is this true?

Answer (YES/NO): YES